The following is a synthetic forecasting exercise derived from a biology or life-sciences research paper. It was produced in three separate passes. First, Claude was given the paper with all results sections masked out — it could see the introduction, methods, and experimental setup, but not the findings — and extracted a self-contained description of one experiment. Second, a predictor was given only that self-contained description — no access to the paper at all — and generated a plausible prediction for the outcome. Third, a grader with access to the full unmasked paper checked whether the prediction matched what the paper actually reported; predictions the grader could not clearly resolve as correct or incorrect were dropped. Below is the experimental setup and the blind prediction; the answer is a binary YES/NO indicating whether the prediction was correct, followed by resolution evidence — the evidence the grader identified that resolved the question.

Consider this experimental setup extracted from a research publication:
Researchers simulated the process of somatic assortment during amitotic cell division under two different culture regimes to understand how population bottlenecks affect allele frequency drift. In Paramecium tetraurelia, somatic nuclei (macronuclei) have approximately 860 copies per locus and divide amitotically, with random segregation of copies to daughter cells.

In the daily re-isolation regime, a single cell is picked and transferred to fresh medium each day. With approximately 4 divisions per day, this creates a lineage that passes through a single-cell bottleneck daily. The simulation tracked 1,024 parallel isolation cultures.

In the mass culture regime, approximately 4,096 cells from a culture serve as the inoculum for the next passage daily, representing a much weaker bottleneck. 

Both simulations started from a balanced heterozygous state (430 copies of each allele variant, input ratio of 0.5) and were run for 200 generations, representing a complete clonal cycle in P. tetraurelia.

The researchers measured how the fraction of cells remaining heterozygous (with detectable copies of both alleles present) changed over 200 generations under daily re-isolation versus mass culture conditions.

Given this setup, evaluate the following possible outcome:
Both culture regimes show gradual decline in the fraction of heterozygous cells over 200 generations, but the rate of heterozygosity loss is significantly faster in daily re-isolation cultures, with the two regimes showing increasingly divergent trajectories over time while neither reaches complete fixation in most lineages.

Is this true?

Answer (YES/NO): NO